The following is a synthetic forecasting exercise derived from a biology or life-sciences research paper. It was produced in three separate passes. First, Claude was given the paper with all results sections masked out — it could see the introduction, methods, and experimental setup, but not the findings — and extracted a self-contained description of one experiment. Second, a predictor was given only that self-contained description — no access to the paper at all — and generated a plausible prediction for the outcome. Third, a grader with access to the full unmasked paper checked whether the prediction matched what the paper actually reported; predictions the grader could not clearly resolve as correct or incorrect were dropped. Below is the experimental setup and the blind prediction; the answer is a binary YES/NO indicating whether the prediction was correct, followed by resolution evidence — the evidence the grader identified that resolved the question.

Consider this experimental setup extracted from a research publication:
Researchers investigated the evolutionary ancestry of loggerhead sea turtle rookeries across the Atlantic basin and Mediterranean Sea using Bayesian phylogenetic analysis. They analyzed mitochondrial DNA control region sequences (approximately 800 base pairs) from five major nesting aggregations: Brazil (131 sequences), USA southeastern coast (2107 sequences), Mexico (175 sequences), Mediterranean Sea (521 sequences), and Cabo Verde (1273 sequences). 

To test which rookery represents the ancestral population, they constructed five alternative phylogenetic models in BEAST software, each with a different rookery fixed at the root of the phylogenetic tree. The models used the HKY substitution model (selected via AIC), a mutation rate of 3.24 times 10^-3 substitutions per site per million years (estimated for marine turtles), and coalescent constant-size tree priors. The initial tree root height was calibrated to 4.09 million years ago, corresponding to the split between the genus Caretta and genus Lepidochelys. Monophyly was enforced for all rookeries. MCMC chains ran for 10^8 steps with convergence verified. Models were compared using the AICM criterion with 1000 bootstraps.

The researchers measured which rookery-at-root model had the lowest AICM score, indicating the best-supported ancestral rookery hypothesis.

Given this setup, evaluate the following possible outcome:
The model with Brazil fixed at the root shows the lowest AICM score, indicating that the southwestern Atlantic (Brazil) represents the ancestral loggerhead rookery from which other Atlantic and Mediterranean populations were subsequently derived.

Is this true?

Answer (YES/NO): NO